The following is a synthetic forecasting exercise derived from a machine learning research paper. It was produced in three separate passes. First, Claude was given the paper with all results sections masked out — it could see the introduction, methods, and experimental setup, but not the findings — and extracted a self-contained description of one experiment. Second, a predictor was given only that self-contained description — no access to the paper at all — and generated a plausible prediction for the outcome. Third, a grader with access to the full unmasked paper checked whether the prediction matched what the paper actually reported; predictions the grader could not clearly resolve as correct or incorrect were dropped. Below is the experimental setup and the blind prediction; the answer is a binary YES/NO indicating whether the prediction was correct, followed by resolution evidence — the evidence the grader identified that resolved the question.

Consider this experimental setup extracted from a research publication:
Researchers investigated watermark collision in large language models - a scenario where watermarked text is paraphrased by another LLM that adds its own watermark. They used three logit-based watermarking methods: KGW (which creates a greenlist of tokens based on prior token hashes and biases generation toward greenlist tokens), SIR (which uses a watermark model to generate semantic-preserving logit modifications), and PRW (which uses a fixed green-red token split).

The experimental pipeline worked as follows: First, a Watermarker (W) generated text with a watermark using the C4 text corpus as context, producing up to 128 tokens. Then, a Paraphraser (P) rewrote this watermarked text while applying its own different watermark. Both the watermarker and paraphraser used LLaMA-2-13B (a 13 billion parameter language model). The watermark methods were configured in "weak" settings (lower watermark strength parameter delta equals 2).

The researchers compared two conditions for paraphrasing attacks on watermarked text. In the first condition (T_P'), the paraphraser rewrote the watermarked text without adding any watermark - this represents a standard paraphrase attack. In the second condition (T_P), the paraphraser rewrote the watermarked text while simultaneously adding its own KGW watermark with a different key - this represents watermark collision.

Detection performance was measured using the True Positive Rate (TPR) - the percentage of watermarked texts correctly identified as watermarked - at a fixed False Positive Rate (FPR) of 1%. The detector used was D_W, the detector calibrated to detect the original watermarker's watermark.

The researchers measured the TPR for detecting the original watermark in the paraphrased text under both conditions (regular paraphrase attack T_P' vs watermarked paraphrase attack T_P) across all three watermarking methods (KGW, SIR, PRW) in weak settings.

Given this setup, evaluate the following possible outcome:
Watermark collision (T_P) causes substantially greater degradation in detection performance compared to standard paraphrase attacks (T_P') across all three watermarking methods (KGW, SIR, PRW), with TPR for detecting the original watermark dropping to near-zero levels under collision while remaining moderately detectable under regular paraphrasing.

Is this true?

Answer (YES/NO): NO